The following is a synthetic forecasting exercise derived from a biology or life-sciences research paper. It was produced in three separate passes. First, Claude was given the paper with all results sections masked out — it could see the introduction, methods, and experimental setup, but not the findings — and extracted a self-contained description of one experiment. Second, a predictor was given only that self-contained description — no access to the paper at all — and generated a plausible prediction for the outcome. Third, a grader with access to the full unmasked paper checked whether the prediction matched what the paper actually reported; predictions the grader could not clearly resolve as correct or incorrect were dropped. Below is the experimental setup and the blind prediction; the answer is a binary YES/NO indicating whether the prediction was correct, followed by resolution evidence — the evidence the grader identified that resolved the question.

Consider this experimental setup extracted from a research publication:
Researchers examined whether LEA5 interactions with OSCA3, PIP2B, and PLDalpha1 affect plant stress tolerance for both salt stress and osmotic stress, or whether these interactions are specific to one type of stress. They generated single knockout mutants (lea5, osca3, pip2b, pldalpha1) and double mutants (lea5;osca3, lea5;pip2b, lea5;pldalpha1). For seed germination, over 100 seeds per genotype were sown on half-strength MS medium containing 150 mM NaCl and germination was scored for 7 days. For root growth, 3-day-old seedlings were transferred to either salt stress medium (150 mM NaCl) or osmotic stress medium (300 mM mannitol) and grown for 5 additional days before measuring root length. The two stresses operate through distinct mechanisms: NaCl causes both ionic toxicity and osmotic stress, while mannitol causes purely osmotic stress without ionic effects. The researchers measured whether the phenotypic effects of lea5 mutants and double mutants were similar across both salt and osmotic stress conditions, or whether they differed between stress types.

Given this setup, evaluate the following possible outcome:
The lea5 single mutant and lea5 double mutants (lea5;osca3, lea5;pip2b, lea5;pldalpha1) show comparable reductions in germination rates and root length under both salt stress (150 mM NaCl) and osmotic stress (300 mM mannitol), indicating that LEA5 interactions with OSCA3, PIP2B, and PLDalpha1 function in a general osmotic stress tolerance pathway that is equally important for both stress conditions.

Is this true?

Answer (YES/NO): NO